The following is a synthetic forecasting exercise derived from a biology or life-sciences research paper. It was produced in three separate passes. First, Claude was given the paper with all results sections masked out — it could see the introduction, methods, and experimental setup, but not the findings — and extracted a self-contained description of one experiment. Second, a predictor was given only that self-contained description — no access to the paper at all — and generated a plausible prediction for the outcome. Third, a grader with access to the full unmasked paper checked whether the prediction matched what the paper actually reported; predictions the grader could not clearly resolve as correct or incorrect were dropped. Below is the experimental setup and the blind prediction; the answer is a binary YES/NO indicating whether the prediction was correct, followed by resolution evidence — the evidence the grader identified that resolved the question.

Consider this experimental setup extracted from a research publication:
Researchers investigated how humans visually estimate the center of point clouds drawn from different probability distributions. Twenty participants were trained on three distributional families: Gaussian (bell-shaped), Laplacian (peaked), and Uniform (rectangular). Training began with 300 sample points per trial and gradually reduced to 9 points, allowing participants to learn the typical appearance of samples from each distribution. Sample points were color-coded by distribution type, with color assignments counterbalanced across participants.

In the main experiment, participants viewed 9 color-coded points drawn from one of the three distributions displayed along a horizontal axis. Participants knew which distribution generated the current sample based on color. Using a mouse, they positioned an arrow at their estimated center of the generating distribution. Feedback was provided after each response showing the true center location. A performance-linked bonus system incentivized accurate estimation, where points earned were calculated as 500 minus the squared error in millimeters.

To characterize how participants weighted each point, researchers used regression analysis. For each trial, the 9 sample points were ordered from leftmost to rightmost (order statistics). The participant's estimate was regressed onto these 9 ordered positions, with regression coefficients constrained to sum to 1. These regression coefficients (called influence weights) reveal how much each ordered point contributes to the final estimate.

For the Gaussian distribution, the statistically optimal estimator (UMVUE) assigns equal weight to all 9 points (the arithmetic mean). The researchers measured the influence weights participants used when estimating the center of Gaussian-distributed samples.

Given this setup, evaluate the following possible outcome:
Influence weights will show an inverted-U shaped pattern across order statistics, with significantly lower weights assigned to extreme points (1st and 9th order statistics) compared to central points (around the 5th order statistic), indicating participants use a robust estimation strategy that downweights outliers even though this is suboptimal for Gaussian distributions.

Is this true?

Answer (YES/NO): NO